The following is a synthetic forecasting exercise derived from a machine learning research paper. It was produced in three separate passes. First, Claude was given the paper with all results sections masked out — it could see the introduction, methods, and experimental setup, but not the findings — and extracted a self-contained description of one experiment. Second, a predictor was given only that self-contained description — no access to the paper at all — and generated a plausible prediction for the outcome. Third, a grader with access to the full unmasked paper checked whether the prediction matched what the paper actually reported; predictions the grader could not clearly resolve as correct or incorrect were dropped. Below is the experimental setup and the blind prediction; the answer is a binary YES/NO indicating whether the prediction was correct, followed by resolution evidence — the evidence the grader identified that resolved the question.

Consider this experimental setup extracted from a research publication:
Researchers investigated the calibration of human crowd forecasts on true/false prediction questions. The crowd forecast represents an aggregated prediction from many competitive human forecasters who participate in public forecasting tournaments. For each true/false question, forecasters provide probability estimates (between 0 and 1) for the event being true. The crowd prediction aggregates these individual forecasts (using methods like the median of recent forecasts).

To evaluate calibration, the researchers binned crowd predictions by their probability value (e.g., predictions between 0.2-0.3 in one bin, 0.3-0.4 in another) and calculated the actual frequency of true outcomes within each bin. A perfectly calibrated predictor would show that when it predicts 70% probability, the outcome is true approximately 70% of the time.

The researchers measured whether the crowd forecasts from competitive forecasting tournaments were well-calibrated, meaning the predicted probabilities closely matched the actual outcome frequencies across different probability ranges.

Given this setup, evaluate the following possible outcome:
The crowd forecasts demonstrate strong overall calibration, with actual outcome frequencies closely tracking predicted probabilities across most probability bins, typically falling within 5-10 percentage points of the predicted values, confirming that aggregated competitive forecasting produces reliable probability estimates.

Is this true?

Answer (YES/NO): YES